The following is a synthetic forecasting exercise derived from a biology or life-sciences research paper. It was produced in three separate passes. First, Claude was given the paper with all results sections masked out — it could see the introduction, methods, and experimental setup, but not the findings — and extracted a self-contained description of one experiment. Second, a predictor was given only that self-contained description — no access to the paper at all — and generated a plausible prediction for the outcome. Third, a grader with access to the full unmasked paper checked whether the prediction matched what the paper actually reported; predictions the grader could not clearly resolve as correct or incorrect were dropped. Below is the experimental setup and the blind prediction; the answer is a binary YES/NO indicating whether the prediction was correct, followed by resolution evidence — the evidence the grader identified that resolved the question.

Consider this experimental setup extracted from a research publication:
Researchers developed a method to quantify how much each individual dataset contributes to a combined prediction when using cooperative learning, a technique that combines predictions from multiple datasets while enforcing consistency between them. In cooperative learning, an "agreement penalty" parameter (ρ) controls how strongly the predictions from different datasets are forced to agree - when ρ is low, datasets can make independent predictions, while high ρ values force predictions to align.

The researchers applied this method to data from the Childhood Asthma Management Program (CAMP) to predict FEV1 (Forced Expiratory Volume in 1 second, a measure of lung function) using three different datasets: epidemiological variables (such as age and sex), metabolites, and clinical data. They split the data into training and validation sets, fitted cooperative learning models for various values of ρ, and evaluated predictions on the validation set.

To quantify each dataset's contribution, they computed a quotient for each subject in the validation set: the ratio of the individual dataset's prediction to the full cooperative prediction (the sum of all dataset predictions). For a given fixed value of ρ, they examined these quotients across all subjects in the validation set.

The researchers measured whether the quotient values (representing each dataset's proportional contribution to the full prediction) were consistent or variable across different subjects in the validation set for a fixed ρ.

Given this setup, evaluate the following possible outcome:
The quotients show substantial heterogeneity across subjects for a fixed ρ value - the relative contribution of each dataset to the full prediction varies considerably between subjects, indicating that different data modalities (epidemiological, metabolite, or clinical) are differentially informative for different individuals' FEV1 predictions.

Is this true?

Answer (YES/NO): NO